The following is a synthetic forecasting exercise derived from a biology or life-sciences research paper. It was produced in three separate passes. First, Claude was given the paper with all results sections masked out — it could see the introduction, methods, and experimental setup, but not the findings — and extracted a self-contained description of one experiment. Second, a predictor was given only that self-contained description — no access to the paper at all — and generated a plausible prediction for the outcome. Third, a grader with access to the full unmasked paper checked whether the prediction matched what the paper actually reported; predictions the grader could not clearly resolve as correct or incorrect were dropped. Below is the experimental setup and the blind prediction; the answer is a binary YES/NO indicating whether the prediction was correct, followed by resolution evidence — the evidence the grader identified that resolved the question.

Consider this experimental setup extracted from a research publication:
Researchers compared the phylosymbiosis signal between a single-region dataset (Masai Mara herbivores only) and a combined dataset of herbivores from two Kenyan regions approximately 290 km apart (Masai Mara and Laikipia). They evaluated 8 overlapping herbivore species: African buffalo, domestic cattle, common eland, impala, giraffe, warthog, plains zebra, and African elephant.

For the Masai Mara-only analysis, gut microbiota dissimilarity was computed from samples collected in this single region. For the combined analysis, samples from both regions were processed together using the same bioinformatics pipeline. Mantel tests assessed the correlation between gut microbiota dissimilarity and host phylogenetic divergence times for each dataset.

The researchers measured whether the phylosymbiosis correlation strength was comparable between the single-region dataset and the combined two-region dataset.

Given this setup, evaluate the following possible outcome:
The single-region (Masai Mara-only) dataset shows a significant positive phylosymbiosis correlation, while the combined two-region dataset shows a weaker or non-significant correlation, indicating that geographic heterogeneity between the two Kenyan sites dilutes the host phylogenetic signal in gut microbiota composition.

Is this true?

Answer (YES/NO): YES